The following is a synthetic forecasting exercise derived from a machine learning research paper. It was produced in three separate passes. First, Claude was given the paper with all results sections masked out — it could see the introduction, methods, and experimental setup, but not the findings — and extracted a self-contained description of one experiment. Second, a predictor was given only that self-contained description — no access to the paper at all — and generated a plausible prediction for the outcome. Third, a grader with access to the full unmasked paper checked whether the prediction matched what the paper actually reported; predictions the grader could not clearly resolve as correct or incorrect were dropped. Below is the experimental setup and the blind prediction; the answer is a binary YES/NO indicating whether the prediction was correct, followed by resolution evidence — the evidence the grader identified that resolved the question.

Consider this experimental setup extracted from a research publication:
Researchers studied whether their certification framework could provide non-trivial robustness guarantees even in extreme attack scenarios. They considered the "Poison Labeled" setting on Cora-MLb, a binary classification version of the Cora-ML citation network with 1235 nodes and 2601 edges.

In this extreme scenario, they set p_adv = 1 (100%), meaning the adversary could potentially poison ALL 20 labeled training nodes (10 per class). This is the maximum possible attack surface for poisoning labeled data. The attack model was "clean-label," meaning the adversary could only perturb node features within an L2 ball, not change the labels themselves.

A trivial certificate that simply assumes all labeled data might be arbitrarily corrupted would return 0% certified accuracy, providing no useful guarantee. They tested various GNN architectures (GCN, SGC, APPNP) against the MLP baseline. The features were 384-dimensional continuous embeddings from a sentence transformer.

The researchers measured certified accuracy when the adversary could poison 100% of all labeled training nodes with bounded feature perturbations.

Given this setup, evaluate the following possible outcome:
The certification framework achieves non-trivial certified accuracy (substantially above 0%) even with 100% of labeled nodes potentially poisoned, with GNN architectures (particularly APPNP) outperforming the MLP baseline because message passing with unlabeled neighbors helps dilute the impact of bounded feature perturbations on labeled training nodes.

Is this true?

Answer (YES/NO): YES